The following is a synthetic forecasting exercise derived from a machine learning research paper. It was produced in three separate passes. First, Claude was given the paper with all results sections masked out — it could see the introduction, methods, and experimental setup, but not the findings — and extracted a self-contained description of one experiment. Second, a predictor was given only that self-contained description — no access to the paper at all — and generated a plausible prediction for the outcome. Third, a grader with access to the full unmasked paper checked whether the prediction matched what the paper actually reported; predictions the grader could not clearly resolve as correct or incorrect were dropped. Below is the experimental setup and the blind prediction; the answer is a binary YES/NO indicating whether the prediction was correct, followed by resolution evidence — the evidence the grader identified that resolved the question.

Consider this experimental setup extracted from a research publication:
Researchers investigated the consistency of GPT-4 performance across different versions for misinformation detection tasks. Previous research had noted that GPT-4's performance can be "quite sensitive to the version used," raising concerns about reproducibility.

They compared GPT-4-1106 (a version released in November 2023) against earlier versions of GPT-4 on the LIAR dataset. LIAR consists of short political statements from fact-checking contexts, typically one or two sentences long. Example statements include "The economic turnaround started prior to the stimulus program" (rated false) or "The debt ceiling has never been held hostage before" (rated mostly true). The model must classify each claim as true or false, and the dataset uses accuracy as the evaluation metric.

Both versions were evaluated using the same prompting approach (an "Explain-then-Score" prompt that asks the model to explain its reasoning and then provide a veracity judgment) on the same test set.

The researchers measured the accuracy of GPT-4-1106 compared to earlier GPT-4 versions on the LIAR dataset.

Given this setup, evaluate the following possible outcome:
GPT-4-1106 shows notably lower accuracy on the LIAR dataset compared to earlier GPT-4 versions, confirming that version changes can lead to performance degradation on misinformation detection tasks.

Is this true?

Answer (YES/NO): NO